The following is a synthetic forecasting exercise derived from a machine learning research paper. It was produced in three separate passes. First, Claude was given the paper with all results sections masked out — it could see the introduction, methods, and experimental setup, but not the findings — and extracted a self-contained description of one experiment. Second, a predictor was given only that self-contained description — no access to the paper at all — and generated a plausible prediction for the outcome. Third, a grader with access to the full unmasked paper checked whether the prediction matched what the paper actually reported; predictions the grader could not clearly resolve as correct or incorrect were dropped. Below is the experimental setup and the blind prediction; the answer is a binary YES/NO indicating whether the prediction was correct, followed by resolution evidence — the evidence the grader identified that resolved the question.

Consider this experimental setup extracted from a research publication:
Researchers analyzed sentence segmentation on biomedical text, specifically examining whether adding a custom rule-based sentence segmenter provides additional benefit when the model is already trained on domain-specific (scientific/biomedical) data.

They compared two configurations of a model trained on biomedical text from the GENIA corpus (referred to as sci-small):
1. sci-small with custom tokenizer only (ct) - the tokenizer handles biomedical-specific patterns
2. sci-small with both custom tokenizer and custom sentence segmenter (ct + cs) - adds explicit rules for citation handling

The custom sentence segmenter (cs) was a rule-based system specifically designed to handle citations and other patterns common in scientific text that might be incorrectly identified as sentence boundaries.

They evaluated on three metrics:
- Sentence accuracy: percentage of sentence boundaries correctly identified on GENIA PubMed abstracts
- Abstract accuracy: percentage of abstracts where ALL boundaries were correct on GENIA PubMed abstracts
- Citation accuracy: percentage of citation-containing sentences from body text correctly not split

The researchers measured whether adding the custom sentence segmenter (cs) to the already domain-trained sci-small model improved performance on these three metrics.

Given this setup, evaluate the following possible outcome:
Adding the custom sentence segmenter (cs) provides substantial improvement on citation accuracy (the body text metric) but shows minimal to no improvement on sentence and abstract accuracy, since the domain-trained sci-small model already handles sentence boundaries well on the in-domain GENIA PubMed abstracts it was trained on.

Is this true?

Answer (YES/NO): NO